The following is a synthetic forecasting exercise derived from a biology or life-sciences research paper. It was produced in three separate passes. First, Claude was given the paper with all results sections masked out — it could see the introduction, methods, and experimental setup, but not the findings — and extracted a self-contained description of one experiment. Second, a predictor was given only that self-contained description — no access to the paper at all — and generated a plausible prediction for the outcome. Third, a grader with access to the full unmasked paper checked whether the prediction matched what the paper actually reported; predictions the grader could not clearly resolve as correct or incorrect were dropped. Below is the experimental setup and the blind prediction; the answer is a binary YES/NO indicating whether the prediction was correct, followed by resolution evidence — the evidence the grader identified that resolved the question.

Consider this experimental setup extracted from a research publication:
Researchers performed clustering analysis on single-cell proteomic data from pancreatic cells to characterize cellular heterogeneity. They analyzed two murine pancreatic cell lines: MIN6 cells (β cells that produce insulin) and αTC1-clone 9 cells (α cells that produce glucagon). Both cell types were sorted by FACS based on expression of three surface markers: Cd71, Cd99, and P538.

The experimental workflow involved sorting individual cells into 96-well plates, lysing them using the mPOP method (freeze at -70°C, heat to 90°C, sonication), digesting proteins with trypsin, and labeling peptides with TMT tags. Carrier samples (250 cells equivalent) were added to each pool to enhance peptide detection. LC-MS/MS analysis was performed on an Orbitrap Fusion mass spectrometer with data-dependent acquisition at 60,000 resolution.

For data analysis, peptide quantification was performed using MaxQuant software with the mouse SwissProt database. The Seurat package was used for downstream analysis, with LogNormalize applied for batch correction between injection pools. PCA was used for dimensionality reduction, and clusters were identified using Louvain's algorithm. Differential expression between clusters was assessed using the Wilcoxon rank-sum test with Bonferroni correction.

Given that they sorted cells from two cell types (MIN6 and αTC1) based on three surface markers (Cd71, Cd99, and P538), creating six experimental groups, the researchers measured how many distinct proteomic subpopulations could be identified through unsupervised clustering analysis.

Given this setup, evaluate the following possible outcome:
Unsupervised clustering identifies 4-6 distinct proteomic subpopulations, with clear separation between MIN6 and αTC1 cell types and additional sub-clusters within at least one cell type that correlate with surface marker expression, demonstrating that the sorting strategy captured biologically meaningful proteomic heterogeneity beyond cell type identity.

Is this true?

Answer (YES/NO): NO